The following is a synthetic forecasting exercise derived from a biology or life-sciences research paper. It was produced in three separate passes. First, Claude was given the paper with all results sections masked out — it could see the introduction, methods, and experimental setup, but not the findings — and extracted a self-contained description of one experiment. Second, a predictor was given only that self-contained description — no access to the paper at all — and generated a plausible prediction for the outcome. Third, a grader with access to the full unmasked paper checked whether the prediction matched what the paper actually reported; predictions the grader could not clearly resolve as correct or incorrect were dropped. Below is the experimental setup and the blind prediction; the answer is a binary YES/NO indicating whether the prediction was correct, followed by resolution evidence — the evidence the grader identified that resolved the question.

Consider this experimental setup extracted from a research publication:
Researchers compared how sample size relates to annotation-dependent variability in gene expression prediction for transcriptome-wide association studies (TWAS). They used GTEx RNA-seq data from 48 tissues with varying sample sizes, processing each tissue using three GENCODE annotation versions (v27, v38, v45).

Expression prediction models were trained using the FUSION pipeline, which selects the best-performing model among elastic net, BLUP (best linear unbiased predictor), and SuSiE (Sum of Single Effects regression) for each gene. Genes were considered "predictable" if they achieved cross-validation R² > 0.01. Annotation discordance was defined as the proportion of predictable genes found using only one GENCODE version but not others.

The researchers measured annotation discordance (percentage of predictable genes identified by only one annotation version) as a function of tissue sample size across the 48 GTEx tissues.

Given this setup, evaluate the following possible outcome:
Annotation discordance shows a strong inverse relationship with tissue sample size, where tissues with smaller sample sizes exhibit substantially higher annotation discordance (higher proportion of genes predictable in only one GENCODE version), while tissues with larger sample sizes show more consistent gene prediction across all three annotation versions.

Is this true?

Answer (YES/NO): NO